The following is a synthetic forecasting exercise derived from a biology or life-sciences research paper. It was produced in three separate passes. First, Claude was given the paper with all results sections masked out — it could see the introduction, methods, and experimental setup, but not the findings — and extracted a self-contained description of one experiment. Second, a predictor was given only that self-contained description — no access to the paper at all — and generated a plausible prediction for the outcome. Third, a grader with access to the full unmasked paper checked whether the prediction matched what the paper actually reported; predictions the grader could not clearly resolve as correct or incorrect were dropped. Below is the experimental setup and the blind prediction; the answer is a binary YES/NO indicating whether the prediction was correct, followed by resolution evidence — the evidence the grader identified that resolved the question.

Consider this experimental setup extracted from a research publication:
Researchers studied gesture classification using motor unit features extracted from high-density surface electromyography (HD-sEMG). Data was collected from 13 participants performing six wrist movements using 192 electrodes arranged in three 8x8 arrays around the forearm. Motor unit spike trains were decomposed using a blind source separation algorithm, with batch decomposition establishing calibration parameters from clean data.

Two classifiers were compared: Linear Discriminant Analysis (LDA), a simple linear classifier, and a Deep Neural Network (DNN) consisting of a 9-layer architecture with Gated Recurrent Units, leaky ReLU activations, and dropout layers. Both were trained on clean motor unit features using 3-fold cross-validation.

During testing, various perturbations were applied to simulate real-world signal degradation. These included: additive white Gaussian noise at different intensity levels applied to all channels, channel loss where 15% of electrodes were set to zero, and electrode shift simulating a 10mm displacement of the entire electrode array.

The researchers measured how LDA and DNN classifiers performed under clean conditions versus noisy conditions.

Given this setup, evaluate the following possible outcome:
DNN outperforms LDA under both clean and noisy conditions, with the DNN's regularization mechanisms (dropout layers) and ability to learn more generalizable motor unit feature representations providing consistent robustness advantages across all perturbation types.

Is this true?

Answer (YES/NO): NO